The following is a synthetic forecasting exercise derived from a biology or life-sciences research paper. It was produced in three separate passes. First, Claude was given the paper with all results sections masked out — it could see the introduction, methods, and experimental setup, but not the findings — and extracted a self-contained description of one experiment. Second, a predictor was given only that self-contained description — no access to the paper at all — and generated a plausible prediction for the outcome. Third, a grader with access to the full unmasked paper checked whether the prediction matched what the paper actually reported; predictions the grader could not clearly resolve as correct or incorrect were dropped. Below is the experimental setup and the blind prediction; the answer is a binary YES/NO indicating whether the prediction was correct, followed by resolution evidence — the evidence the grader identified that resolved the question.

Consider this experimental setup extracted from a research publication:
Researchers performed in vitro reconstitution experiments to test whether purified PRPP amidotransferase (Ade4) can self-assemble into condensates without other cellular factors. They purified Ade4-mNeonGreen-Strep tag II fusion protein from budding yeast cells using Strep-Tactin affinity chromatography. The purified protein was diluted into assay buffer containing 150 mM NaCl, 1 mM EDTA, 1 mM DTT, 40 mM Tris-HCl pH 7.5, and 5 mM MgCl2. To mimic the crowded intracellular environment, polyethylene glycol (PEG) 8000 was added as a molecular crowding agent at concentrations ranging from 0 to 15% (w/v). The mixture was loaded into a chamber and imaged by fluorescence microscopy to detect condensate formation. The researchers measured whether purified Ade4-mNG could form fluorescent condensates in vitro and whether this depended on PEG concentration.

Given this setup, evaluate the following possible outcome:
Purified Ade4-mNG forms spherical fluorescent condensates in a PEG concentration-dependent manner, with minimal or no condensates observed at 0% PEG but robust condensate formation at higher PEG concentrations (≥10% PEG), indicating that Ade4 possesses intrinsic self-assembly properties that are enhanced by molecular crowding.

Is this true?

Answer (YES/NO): YES